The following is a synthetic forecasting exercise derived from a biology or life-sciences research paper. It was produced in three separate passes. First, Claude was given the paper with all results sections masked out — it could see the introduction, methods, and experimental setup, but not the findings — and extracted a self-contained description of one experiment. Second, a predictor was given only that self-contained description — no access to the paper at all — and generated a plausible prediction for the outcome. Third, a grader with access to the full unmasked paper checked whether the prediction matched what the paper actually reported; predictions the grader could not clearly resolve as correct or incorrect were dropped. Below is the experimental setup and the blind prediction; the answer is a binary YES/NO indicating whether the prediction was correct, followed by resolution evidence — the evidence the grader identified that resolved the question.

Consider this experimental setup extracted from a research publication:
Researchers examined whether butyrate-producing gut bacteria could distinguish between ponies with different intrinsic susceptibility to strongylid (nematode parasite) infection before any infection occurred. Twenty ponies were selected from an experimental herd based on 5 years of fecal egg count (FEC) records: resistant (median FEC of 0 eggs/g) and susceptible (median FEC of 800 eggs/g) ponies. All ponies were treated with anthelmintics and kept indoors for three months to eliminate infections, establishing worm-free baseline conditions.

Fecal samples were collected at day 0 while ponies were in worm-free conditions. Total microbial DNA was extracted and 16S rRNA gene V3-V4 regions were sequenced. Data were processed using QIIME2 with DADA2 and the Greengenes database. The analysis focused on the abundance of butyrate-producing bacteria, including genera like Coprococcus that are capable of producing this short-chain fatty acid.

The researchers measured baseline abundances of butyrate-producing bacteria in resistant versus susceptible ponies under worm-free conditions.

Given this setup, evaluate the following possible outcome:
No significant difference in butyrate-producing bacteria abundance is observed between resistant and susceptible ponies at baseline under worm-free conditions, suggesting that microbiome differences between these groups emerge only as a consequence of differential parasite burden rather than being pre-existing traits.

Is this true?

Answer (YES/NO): NO